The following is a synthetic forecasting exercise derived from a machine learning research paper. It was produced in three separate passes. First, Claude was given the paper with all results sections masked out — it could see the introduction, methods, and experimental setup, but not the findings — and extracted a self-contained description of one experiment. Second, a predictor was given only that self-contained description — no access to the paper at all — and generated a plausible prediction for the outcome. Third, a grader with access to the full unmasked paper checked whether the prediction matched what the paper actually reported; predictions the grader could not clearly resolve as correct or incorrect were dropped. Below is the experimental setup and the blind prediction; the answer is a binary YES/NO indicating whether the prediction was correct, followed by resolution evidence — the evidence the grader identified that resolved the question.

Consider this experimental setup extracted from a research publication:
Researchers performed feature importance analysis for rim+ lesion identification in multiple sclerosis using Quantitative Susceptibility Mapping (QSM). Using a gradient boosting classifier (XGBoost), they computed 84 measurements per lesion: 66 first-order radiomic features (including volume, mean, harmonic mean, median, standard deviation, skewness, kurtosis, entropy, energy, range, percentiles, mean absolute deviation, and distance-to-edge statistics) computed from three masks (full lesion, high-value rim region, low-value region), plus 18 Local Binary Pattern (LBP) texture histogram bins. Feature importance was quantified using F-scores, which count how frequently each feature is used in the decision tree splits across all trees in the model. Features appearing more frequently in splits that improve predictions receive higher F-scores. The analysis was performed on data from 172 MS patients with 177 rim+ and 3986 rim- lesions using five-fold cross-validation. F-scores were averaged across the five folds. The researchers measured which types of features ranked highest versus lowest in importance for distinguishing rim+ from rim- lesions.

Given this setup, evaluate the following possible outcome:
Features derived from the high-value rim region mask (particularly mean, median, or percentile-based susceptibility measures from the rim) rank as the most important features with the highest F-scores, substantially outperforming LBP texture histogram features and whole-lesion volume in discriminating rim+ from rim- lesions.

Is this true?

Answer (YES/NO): NO